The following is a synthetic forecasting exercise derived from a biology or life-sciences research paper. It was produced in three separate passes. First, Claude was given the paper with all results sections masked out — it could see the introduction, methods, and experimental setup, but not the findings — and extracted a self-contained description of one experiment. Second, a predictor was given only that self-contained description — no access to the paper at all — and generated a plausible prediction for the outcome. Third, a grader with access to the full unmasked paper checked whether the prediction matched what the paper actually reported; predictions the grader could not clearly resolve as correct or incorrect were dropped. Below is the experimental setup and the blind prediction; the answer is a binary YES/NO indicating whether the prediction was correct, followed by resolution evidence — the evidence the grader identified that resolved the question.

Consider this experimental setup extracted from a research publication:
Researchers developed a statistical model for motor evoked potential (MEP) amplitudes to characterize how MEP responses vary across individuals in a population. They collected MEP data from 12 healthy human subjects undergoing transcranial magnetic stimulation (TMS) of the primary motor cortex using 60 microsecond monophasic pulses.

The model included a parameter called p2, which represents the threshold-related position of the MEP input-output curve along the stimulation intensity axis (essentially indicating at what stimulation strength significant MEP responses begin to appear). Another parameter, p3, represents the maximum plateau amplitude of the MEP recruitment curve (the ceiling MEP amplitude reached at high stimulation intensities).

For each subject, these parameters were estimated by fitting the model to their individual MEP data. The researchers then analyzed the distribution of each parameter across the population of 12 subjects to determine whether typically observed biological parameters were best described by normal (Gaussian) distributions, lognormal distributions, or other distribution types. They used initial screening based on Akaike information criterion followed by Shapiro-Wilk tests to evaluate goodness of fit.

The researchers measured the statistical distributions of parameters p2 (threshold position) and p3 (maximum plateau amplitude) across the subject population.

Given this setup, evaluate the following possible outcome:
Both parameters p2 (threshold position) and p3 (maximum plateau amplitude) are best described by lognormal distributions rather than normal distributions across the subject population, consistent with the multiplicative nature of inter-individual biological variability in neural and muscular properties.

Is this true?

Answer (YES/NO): NO